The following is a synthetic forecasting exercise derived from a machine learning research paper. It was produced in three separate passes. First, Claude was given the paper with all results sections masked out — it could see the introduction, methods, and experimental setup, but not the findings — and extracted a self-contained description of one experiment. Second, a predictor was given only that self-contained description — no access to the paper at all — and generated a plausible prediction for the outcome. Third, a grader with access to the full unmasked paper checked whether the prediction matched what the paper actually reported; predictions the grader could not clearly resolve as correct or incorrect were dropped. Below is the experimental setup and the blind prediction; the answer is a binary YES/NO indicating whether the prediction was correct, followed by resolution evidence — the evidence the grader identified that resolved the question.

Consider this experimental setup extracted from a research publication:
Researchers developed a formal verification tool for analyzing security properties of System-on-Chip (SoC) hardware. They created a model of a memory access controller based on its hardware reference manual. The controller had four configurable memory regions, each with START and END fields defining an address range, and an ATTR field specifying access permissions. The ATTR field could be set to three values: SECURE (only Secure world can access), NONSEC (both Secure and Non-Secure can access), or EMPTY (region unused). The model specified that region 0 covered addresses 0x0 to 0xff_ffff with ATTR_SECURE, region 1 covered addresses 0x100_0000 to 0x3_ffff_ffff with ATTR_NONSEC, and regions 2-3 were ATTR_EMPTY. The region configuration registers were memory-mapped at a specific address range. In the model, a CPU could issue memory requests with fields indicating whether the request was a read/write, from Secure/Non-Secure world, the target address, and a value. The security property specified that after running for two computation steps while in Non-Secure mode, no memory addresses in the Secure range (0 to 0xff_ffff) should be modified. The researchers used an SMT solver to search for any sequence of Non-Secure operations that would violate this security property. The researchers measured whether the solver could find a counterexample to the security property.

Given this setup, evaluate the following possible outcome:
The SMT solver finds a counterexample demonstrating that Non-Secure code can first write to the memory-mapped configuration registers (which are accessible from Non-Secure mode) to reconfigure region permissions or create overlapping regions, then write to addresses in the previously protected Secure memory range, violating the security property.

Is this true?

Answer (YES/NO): YES